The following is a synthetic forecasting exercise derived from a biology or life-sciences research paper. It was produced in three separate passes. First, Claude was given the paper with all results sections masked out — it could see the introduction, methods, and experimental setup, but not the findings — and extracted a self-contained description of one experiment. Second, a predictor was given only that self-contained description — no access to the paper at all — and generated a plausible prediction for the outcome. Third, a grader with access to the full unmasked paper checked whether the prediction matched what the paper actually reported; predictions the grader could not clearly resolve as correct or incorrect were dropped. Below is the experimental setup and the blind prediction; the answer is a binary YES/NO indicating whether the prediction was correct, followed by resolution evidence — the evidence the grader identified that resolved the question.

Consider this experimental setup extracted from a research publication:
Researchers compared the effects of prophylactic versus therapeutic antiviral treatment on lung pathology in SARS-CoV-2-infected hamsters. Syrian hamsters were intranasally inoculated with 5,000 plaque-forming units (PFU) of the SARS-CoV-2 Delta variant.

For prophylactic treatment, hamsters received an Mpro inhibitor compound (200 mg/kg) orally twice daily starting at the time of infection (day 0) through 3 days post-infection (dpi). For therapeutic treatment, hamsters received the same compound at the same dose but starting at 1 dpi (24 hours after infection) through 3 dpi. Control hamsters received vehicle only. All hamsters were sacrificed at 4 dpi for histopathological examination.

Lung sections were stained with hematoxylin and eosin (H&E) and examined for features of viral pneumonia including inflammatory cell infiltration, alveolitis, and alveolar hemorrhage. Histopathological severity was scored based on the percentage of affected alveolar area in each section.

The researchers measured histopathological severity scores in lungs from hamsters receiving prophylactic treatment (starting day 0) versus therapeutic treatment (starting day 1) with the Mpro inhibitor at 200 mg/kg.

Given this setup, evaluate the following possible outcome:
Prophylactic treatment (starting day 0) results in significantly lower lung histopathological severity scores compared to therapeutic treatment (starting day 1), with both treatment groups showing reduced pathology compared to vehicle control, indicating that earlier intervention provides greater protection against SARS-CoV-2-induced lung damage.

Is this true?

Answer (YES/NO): NO